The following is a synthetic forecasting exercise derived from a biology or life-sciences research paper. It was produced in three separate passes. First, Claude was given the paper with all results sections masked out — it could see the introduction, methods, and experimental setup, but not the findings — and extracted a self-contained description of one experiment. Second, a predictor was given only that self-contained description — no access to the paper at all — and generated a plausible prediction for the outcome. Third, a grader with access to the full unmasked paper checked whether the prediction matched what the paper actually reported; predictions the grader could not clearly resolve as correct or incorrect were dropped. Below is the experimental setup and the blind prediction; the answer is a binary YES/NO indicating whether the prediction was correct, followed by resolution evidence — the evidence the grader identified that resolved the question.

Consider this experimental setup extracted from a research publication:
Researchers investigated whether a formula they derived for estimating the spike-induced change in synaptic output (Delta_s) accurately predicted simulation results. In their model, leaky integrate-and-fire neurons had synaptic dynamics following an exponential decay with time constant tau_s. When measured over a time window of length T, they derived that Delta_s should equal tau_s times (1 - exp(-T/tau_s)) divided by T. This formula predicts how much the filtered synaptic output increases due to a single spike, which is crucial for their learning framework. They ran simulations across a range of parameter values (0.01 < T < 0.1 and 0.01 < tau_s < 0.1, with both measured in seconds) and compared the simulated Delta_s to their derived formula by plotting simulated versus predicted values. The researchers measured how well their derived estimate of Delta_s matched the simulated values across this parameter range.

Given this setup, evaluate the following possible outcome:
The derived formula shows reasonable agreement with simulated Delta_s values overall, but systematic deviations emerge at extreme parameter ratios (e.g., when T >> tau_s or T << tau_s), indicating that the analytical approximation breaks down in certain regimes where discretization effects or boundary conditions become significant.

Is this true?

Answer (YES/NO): NO